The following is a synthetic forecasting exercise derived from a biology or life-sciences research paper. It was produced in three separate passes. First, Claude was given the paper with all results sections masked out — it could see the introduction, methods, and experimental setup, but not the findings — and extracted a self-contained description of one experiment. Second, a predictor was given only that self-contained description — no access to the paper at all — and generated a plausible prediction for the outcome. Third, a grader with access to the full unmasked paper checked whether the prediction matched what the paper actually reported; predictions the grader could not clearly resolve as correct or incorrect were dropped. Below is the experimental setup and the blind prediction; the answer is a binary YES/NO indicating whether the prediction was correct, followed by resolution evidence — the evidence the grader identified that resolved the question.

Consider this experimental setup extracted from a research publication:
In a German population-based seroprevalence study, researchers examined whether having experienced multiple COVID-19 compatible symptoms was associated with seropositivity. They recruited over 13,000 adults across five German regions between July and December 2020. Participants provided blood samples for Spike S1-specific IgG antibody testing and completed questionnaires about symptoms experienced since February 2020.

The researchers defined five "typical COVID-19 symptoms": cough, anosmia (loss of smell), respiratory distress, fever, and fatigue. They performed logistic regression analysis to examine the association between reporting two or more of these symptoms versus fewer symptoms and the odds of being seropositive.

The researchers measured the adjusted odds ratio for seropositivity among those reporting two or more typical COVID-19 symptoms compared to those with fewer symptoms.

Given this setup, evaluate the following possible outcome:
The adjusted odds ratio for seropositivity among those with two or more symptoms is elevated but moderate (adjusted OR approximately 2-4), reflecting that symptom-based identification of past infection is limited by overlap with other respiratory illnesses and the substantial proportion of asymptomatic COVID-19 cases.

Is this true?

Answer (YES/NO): YES